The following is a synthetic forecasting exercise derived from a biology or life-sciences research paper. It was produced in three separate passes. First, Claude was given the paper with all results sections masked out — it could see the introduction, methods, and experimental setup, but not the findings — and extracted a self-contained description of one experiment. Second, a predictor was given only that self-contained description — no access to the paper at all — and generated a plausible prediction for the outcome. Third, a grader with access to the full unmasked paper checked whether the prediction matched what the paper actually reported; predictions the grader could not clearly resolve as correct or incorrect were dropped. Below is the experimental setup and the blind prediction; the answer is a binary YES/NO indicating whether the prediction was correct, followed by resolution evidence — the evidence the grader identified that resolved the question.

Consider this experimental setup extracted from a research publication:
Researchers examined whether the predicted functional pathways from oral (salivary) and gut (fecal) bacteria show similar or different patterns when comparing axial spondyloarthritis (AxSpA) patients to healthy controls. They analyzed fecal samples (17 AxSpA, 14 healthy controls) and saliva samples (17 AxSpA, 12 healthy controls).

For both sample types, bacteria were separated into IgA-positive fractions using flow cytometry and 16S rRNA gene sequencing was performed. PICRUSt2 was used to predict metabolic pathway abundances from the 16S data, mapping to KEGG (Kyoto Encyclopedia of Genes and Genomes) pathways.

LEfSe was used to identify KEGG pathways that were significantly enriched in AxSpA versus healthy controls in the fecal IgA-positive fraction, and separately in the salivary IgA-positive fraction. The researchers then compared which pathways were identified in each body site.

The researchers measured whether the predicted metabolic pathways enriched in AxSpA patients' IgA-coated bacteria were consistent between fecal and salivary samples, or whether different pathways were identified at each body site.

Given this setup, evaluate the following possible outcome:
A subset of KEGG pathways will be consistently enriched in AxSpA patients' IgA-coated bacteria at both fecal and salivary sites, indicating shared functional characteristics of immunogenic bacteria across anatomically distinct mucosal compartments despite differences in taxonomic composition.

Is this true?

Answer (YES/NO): NO